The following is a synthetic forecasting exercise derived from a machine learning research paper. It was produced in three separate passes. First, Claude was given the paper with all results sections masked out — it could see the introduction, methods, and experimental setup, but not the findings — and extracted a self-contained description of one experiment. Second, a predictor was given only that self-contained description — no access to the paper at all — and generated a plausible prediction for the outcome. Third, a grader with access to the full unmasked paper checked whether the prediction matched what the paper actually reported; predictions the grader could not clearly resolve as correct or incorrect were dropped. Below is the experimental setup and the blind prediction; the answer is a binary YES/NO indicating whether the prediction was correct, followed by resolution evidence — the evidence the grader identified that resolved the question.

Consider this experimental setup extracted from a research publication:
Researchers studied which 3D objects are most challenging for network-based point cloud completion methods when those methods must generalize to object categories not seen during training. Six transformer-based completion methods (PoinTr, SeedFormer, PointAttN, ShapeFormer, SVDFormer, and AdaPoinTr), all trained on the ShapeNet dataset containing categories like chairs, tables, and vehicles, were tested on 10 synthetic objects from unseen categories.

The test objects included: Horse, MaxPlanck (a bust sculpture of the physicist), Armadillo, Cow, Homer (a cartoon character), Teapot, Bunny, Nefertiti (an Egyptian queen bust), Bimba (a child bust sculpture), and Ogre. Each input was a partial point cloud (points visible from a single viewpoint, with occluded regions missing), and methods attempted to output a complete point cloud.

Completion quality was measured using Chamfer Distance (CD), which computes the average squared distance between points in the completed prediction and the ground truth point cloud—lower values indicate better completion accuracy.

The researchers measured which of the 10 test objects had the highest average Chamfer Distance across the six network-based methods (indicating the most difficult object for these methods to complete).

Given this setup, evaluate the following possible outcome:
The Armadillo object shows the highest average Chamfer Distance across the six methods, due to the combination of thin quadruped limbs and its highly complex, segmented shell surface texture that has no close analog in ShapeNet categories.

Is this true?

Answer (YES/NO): NO